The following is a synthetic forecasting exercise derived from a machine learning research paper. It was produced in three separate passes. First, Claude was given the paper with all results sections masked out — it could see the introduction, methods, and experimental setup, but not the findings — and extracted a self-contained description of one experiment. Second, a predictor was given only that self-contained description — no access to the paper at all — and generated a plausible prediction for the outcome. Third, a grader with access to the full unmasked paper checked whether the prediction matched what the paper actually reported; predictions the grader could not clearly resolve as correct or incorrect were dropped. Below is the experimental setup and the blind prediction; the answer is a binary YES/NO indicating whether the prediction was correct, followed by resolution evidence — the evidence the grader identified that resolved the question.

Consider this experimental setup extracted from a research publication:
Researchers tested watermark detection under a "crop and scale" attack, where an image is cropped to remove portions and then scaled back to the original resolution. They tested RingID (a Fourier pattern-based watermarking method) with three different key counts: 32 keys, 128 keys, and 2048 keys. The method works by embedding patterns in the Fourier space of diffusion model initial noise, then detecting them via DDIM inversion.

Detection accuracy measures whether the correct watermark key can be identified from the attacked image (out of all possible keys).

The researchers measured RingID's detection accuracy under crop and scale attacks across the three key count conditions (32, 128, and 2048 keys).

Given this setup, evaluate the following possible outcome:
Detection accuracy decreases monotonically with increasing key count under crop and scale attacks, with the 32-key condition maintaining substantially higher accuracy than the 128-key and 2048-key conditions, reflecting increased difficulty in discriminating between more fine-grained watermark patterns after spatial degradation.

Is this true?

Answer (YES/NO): YES